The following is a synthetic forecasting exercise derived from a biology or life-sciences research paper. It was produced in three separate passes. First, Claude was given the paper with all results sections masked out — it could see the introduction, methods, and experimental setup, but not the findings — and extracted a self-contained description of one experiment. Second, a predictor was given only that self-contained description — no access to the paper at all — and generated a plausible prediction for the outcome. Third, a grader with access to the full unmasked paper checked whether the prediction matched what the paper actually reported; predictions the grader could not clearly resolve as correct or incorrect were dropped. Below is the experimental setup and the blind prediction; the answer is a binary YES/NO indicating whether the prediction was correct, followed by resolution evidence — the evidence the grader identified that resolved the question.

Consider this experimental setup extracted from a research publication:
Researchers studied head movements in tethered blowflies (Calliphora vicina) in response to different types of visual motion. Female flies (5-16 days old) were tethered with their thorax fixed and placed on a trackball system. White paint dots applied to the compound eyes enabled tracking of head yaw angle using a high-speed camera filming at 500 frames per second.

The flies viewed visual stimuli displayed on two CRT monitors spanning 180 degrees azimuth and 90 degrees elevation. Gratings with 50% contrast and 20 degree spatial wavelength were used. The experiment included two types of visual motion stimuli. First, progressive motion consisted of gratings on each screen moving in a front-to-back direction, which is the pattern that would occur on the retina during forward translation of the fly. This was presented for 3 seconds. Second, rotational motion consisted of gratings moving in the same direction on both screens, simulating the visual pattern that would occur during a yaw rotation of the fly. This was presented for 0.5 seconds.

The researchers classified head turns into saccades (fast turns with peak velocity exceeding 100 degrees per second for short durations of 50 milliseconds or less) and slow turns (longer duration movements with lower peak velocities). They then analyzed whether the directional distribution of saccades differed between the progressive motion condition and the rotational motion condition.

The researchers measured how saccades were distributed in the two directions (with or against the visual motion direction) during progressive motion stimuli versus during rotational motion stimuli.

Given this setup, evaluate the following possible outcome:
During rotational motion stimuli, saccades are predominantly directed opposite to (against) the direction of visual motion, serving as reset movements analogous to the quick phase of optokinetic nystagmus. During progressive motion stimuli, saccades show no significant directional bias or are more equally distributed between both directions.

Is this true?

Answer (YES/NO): YES